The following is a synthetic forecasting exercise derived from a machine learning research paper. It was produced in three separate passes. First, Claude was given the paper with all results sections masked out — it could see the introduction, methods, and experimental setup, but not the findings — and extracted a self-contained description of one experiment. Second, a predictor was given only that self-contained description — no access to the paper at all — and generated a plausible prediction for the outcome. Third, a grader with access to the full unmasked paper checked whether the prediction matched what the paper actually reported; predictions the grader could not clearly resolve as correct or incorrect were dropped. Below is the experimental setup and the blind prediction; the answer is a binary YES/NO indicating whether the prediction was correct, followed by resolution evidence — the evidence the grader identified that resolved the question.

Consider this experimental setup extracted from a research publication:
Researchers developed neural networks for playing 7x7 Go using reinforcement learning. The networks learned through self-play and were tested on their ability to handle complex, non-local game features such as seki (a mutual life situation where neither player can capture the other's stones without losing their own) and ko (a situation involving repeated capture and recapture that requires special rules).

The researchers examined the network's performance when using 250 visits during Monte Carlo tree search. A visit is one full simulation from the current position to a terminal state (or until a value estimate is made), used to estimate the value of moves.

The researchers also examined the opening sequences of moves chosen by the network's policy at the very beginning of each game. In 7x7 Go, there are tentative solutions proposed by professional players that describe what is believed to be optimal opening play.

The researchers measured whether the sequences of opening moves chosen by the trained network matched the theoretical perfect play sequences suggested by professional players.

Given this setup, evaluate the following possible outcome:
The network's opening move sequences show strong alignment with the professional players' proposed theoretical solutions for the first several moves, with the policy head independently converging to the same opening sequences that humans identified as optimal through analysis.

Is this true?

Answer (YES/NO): YES